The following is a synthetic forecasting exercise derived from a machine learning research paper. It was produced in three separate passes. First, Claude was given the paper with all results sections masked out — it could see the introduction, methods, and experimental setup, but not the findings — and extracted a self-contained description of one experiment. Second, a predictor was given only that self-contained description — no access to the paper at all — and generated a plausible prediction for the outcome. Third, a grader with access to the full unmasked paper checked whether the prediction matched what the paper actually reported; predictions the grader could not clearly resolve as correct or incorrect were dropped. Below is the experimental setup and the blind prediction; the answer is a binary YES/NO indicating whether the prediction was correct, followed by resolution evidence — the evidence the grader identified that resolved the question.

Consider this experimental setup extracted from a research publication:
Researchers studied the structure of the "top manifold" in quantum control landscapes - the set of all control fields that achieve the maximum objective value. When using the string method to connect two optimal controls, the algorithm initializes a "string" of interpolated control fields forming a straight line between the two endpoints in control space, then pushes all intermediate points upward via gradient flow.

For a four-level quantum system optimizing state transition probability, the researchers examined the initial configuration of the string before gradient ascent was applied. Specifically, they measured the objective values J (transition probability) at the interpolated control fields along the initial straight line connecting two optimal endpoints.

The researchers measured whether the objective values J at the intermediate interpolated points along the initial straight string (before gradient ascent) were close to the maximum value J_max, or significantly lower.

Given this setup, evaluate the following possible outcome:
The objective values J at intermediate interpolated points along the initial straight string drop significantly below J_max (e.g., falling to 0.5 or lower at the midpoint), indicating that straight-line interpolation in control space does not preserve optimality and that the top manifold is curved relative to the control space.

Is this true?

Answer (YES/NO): YES